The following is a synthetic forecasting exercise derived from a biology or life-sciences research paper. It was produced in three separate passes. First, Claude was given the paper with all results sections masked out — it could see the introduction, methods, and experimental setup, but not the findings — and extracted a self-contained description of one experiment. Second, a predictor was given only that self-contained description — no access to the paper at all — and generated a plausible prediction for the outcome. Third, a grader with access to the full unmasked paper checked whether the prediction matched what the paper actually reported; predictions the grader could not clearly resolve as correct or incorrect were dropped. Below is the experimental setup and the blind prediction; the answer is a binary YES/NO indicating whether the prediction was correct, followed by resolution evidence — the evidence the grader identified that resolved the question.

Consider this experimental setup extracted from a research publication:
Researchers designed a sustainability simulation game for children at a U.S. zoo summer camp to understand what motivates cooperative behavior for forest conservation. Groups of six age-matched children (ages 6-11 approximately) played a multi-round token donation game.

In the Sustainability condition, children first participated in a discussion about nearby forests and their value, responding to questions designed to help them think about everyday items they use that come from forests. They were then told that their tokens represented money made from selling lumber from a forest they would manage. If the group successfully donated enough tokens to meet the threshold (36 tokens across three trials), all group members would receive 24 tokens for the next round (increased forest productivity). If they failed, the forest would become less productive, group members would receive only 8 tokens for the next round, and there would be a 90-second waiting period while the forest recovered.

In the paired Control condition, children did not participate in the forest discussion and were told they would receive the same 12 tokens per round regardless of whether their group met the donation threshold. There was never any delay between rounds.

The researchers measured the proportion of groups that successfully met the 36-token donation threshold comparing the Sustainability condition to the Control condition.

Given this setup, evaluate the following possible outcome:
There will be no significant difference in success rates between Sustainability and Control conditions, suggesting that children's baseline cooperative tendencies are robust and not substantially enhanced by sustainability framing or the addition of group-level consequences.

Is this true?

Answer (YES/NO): NO